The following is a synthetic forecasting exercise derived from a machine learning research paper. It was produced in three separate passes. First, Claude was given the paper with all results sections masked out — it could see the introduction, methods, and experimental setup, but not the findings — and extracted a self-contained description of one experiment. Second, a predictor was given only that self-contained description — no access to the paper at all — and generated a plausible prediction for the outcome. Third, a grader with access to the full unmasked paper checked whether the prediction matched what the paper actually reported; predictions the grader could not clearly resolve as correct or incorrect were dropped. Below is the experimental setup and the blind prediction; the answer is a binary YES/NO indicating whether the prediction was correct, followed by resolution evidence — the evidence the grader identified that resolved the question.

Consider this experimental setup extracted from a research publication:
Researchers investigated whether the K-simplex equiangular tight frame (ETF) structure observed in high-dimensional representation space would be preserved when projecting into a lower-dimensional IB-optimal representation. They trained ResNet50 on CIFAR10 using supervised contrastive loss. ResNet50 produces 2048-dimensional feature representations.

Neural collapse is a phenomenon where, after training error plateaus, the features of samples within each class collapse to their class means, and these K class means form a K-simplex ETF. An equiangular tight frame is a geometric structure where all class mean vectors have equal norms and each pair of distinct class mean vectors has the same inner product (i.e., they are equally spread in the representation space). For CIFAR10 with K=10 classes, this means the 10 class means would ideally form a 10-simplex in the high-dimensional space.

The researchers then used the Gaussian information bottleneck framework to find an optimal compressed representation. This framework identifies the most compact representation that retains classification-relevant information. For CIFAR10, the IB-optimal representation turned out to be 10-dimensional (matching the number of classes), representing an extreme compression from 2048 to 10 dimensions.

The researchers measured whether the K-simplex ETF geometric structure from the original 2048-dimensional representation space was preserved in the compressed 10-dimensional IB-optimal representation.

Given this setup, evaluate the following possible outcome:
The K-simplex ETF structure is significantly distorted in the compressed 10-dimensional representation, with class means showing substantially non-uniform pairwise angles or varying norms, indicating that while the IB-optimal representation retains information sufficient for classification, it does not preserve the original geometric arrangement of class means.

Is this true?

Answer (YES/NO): NO